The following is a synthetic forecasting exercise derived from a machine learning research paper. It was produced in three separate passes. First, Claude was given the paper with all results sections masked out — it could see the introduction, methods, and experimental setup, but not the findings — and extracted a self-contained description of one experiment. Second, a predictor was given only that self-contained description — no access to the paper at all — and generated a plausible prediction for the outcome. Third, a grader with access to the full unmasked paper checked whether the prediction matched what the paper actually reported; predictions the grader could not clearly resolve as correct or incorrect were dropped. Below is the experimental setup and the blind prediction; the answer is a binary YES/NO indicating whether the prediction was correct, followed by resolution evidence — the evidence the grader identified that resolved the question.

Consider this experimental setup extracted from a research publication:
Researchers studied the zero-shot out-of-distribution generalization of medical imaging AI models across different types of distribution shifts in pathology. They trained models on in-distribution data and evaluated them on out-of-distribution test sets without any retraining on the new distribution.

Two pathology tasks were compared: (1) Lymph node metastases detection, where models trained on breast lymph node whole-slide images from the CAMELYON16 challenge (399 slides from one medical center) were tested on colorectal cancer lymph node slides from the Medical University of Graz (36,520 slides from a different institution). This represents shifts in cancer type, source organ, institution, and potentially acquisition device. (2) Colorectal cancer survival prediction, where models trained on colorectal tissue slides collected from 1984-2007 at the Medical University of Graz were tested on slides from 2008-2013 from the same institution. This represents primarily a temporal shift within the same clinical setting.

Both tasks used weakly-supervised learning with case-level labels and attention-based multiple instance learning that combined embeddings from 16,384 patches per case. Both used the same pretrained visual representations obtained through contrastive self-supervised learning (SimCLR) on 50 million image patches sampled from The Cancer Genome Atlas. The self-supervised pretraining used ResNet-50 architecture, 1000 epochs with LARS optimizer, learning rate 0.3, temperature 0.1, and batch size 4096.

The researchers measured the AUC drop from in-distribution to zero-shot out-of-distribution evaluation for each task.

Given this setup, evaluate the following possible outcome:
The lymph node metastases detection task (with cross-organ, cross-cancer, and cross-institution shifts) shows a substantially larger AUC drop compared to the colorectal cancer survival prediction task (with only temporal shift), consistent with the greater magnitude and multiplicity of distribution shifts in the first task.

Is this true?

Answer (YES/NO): YES